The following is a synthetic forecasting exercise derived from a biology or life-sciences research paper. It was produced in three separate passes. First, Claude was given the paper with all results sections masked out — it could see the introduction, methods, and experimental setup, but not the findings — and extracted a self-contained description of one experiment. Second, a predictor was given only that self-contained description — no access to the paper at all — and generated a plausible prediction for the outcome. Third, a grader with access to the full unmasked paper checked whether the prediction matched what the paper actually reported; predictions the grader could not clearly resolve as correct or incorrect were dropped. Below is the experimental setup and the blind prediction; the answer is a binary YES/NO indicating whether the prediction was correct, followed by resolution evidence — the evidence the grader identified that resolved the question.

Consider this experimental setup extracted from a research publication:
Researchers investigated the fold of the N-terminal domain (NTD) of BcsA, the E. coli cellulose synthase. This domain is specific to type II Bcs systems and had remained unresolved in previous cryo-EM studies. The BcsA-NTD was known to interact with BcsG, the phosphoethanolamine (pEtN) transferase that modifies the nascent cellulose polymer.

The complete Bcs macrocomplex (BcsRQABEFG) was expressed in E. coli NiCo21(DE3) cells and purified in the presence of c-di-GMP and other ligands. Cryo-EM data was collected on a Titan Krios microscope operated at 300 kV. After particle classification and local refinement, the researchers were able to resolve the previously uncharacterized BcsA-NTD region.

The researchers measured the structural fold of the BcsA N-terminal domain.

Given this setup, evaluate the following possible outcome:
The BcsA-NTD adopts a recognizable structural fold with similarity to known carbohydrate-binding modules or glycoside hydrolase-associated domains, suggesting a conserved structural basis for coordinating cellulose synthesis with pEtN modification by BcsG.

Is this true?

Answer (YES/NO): NO